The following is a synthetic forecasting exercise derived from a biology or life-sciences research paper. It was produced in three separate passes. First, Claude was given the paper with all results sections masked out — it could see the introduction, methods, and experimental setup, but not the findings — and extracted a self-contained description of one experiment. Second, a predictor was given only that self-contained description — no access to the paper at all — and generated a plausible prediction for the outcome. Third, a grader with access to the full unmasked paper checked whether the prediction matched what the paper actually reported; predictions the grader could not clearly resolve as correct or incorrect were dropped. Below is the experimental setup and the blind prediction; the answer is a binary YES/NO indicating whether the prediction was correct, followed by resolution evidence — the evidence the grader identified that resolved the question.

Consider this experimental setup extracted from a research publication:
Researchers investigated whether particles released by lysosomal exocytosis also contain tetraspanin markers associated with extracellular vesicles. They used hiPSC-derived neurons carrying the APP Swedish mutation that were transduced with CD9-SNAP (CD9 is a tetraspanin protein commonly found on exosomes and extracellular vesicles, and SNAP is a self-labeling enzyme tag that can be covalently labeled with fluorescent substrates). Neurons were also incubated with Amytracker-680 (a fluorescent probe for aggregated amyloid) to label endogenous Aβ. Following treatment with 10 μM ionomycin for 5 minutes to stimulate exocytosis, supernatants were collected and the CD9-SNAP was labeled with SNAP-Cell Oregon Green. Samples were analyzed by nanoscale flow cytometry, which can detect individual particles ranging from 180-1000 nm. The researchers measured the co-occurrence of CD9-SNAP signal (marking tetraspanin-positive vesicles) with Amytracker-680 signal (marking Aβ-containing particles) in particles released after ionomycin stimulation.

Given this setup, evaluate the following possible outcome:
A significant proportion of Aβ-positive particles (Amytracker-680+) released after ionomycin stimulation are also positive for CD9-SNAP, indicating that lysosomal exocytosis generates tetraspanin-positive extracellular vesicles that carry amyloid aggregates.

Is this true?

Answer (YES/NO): YES